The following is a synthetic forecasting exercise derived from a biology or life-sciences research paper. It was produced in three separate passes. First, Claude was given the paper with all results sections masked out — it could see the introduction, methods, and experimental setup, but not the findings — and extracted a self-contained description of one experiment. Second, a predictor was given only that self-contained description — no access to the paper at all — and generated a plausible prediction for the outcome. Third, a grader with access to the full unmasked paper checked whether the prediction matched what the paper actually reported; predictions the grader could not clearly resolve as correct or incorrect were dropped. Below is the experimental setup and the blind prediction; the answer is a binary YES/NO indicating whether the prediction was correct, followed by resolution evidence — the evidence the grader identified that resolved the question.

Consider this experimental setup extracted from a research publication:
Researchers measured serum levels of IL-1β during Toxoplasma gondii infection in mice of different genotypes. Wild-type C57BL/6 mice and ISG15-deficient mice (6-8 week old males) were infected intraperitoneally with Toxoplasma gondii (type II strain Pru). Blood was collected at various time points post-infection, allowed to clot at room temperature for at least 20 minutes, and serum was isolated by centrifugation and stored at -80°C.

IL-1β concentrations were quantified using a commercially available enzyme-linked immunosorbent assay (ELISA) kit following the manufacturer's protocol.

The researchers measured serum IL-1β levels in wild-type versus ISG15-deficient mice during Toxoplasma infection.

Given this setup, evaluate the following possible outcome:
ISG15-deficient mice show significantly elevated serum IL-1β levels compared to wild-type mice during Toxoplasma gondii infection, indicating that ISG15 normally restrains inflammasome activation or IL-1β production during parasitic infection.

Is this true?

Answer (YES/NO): NO